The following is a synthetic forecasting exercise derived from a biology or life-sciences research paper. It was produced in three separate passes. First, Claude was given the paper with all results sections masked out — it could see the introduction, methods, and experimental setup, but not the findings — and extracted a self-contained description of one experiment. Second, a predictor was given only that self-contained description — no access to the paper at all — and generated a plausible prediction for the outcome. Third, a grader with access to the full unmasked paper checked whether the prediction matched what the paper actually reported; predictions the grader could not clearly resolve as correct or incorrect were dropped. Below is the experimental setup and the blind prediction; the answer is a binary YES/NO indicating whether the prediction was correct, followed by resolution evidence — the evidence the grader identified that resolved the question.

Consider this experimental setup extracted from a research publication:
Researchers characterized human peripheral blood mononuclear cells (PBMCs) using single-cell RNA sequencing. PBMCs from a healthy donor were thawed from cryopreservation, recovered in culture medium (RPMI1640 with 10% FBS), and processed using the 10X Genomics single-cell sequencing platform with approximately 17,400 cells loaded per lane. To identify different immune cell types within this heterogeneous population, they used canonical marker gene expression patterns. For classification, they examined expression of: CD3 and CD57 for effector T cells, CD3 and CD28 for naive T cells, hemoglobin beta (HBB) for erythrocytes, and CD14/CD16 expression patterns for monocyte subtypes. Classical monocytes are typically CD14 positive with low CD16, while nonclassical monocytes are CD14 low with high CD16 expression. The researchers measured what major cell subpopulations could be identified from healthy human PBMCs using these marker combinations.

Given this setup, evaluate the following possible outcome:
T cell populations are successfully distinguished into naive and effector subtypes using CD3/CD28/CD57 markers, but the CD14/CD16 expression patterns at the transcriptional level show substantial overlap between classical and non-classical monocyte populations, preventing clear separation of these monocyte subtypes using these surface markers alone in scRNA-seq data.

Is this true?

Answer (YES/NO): NO